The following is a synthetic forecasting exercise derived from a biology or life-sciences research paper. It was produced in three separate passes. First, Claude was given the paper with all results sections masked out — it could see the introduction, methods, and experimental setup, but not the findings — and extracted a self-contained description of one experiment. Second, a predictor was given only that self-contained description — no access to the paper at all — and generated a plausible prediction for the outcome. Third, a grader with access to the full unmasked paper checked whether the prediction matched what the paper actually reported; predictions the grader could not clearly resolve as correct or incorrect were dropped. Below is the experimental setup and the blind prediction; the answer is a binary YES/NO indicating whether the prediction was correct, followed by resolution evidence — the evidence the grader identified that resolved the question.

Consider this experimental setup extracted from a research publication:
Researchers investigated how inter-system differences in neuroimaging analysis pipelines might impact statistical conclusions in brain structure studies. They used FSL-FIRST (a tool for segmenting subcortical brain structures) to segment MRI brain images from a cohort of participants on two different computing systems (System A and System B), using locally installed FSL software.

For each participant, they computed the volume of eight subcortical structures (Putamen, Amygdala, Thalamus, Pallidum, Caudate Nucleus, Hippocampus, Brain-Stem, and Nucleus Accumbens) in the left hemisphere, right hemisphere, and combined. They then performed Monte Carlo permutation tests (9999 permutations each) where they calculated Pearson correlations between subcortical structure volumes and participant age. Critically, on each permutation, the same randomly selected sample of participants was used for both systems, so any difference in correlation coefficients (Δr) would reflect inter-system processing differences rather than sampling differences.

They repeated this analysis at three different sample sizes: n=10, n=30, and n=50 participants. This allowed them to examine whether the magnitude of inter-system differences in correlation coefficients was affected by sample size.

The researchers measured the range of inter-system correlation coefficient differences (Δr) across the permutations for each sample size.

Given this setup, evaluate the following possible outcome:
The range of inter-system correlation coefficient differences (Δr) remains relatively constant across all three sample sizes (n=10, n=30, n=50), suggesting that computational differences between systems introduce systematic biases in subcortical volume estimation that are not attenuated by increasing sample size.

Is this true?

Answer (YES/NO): NO